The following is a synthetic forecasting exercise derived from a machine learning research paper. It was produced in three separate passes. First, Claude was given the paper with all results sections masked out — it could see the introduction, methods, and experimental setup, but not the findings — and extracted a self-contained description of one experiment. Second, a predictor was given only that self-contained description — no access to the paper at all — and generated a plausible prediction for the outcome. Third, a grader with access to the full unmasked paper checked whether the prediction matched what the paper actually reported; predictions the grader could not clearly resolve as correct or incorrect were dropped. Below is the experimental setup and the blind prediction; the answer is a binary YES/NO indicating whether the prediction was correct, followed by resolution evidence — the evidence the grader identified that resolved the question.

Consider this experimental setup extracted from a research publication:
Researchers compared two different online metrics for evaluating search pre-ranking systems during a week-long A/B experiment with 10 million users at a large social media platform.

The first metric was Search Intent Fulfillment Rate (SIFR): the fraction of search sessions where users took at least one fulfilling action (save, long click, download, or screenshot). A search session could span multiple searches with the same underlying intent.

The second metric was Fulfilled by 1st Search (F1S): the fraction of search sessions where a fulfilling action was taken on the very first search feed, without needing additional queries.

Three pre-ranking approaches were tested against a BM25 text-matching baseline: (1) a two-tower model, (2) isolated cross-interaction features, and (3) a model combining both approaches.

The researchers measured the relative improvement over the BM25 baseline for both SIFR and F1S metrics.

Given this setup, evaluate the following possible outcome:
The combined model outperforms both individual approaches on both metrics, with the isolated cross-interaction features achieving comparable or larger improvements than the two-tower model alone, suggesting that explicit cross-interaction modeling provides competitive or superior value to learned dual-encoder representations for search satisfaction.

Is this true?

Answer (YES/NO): YES